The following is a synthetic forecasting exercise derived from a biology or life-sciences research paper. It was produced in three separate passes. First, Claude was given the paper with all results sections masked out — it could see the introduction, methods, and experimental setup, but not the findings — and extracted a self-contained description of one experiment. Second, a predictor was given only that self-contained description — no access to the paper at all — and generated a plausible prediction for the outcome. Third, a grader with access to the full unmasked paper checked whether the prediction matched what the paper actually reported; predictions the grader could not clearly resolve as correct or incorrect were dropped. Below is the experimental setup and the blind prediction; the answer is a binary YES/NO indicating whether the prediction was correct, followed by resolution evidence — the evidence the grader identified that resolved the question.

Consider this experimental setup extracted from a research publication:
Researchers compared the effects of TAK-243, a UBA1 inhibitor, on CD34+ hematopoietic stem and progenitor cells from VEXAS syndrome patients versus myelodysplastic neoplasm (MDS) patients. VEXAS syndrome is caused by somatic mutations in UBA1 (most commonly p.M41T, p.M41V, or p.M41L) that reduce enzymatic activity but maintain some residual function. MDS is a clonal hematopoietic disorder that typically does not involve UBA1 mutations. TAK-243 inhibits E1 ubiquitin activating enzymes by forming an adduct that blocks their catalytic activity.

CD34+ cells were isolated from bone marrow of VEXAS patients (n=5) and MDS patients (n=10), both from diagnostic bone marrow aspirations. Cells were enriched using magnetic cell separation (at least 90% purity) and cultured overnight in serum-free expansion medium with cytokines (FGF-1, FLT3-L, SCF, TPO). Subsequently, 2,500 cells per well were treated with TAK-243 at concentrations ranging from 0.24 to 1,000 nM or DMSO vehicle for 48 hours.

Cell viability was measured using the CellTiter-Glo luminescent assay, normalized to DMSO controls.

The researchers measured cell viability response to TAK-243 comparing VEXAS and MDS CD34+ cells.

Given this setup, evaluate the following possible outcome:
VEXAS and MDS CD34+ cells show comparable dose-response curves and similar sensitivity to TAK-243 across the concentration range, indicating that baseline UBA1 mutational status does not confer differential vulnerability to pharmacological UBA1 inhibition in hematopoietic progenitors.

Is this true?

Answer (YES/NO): NO